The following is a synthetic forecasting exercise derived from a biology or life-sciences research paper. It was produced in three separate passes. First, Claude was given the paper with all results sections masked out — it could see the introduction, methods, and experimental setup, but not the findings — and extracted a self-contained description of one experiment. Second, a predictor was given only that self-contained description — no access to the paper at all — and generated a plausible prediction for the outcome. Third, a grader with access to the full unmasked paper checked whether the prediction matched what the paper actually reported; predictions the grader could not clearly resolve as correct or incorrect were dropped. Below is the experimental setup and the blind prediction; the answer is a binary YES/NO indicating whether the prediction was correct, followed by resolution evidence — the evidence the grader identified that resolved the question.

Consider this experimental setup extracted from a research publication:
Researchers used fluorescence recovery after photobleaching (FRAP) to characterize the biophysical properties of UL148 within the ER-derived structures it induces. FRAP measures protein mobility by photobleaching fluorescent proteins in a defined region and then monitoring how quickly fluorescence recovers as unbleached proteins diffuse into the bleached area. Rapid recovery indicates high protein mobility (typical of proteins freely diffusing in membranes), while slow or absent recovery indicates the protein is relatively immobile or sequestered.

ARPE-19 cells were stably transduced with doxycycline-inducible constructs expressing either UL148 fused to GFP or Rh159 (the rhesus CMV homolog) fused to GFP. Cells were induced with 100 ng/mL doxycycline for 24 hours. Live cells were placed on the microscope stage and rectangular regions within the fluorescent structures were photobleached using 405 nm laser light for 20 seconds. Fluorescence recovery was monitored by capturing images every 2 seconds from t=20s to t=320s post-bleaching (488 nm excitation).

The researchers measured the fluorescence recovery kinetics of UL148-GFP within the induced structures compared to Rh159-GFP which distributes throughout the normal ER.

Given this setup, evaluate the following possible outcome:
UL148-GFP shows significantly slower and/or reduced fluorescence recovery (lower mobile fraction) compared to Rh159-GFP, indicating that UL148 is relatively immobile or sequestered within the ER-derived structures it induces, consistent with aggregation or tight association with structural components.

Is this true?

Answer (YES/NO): YES